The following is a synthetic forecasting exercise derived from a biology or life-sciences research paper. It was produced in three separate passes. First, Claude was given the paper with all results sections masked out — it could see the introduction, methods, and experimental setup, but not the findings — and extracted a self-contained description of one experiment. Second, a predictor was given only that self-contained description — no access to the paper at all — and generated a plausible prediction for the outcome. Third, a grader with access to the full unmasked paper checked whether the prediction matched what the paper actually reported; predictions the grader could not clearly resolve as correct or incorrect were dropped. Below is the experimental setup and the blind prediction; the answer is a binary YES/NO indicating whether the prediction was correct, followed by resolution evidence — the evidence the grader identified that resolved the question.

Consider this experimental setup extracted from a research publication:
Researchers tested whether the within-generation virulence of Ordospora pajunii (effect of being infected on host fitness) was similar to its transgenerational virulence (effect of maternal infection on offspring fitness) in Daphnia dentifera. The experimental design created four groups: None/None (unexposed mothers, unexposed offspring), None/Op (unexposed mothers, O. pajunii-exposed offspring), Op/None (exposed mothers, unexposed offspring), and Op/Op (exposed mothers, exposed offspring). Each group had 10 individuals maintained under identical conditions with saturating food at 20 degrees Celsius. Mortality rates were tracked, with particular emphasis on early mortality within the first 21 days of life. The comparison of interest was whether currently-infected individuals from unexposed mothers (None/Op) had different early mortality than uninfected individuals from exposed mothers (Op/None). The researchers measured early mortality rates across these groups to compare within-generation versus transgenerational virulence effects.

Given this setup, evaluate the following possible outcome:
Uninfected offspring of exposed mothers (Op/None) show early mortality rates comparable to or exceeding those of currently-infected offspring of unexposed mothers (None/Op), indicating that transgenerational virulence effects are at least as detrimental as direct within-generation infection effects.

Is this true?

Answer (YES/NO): YES